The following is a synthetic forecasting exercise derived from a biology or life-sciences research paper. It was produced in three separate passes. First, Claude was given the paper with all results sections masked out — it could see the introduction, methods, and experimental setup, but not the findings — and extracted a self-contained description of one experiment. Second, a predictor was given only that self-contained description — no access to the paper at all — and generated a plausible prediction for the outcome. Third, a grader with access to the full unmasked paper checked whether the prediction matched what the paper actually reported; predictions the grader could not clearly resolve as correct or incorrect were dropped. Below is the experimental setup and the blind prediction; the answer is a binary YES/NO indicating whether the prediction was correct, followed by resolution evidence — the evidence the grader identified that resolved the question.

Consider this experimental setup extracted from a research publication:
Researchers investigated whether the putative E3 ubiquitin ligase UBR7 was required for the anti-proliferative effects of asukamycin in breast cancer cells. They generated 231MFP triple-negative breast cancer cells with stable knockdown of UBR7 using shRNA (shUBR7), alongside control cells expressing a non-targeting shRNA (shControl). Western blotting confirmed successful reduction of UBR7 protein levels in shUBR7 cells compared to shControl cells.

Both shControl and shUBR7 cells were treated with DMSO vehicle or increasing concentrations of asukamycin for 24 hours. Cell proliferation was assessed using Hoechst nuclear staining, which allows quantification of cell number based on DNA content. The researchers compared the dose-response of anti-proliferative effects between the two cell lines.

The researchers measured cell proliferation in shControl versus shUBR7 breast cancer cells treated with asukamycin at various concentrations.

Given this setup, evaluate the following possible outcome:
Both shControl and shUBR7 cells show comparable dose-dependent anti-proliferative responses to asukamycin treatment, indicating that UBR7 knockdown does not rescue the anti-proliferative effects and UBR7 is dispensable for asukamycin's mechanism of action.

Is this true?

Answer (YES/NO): NO